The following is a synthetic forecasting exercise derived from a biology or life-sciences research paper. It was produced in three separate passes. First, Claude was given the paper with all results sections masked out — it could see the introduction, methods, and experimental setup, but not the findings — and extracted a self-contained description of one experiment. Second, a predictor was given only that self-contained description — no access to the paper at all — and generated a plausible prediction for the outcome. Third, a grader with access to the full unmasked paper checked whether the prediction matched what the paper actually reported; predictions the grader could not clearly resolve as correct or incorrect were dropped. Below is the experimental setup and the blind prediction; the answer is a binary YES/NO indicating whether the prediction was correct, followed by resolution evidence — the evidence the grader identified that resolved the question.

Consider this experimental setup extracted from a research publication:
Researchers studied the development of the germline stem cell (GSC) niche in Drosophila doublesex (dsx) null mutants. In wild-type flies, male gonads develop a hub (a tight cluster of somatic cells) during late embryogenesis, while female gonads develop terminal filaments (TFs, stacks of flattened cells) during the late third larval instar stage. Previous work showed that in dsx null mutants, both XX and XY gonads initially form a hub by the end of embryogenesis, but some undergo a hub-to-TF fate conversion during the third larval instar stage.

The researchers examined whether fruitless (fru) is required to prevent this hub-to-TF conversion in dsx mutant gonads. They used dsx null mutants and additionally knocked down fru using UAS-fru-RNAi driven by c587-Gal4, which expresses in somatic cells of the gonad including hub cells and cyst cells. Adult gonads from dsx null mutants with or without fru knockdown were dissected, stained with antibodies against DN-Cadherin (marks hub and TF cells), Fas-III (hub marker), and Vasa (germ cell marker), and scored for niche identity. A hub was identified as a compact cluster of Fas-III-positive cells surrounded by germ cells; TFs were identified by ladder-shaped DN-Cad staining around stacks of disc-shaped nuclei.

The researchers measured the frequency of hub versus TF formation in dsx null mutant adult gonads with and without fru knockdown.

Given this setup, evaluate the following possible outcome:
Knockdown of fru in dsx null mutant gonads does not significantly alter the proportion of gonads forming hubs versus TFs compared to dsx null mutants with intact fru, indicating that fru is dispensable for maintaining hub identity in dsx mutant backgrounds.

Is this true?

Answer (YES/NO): NO